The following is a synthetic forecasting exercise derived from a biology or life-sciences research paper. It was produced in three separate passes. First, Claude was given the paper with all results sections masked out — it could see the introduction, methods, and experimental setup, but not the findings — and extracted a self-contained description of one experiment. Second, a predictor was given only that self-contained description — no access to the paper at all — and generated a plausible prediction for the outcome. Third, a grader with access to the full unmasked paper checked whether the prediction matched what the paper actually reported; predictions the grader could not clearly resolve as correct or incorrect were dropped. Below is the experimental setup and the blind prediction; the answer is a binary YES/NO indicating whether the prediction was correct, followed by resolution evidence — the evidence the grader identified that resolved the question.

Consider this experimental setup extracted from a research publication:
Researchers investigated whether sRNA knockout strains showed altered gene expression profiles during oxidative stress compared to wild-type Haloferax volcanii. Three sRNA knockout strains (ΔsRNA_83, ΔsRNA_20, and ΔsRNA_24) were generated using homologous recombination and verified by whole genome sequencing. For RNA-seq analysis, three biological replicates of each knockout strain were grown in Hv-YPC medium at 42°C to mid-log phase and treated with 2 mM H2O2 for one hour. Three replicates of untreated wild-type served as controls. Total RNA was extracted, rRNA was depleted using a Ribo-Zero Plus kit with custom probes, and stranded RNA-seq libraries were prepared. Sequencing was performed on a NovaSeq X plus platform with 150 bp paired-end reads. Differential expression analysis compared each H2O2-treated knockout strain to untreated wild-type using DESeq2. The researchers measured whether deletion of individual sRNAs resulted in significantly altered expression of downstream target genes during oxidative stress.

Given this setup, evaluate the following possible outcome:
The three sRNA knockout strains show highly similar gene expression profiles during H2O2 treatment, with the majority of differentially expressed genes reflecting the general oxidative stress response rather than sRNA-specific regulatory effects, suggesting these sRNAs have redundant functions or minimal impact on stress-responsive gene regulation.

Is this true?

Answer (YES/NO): NO